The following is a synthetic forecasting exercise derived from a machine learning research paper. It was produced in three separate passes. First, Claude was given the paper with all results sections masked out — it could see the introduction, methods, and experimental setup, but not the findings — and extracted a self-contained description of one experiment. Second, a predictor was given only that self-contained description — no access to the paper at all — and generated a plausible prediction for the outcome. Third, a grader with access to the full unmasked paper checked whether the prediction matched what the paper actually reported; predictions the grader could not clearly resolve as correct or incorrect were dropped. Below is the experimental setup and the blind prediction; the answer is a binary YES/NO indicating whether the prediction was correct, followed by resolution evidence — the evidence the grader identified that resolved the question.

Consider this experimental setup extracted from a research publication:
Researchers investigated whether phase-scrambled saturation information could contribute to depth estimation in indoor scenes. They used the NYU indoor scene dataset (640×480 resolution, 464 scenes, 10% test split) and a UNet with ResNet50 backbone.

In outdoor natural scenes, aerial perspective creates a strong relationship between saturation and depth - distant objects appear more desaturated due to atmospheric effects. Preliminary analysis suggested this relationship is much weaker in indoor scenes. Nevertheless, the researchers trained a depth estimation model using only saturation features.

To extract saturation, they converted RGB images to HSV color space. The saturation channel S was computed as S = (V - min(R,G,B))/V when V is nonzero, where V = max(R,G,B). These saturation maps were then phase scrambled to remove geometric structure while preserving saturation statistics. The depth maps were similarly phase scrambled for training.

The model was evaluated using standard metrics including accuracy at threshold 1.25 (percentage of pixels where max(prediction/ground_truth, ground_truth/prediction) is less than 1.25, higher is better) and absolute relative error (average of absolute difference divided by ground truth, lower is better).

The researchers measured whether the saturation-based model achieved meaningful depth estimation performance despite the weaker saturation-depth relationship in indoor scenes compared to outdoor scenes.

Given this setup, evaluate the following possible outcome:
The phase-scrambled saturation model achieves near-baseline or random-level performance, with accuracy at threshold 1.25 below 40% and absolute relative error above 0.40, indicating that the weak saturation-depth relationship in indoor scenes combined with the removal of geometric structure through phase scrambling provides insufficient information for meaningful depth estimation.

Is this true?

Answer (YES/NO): YES